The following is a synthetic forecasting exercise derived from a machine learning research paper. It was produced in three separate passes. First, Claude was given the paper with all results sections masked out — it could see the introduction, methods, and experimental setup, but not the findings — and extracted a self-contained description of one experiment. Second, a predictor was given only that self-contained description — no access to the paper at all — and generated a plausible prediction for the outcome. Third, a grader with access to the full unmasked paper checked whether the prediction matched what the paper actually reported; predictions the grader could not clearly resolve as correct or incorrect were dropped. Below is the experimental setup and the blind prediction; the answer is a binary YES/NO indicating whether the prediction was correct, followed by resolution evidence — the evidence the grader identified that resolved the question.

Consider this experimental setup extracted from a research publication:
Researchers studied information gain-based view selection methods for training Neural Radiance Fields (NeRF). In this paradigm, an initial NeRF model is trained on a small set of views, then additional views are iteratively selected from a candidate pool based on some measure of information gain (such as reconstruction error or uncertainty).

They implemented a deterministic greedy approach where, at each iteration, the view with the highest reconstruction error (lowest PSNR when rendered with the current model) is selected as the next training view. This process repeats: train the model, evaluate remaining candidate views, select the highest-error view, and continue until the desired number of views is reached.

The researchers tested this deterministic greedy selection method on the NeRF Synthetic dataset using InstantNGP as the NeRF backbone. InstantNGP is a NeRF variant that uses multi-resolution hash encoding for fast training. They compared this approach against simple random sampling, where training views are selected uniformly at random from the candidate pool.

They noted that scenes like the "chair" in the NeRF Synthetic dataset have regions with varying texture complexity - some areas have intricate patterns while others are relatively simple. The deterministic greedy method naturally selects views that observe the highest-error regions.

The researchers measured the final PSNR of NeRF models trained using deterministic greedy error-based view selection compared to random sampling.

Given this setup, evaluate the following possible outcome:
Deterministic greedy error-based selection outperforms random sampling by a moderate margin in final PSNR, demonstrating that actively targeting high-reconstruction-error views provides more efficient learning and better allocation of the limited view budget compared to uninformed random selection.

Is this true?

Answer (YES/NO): NO